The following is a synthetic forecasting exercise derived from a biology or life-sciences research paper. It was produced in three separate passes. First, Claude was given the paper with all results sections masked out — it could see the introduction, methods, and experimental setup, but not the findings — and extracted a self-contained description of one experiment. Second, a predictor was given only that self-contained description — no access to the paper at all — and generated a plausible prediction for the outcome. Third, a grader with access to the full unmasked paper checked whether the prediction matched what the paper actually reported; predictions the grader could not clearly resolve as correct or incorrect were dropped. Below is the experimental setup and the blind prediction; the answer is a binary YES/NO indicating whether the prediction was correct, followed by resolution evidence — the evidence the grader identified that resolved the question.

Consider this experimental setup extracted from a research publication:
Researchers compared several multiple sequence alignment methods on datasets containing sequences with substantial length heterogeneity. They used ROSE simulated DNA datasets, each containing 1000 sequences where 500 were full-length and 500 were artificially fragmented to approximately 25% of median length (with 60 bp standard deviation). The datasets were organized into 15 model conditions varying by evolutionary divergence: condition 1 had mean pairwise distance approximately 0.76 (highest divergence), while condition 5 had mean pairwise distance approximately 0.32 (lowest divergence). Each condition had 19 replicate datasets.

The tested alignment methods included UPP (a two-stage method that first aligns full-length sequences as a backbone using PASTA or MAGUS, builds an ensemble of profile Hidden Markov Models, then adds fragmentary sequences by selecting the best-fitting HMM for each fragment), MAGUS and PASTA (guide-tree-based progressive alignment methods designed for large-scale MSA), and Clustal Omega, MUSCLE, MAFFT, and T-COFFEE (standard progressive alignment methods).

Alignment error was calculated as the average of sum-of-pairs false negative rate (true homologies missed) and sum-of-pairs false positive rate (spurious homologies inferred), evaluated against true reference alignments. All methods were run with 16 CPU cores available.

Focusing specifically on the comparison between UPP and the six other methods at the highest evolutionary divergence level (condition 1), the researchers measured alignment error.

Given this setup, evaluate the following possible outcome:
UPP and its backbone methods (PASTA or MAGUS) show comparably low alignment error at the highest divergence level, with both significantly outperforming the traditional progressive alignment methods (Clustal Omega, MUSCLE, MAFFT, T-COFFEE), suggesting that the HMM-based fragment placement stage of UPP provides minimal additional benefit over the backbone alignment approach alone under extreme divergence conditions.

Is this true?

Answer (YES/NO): NO